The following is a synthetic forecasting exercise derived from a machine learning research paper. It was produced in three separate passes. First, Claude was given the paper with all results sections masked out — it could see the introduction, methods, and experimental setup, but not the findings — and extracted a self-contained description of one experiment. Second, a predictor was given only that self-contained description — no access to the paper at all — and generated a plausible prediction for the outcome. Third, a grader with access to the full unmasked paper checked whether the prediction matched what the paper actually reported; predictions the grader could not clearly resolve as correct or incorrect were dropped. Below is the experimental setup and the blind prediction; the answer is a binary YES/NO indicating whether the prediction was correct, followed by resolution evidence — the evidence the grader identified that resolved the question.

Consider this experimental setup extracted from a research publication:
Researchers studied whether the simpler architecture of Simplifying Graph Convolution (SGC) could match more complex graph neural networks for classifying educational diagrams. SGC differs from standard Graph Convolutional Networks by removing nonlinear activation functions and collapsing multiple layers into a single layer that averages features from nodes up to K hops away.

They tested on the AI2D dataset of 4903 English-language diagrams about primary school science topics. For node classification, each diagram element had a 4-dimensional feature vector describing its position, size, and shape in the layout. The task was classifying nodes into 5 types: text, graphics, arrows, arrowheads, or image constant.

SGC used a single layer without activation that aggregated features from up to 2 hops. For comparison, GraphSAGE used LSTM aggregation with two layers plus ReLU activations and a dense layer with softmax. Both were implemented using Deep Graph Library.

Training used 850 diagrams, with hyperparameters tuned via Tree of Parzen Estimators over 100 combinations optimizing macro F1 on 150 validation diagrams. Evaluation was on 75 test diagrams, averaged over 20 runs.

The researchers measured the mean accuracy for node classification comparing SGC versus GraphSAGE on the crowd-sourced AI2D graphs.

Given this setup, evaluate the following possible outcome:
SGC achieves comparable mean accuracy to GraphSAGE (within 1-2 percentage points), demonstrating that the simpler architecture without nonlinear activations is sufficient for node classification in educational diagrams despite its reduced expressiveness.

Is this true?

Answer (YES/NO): NO